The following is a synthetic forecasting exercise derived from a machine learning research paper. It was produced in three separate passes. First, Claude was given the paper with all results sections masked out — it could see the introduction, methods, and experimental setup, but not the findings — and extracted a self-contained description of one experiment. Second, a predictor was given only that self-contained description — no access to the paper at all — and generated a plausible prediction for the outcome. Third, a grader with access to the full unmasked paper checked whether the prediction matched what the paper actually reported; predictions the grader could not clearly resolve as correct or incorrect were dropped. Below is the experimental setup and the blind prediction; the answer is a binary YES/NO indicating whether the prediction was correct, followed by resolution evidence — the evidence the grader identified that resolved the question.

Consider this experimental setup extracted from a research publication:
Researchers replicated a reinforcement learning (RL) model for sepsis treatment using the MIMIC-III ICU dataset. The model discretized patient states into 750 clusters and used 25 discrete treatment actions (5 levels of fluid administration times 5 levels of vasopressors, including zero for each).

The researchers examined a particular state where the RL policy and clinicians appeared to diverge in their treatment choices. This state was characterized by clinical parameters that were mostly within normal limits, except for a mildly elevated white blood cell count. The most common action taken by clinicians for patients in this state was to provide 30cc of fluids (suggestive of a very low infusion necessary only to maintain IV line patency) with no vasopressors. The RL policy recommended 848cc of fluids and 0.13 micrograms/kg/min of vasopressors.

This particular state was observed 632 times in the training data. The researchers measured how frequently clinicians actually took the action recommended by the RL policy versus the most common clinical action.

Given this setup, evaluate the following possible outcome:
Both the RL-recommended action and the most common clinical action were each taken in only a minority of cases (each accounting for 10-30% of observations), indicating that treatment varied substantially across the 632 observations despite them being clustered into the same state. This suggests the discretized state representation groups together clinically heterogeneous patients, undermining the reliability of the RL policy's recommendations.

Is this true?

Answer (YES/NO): NO